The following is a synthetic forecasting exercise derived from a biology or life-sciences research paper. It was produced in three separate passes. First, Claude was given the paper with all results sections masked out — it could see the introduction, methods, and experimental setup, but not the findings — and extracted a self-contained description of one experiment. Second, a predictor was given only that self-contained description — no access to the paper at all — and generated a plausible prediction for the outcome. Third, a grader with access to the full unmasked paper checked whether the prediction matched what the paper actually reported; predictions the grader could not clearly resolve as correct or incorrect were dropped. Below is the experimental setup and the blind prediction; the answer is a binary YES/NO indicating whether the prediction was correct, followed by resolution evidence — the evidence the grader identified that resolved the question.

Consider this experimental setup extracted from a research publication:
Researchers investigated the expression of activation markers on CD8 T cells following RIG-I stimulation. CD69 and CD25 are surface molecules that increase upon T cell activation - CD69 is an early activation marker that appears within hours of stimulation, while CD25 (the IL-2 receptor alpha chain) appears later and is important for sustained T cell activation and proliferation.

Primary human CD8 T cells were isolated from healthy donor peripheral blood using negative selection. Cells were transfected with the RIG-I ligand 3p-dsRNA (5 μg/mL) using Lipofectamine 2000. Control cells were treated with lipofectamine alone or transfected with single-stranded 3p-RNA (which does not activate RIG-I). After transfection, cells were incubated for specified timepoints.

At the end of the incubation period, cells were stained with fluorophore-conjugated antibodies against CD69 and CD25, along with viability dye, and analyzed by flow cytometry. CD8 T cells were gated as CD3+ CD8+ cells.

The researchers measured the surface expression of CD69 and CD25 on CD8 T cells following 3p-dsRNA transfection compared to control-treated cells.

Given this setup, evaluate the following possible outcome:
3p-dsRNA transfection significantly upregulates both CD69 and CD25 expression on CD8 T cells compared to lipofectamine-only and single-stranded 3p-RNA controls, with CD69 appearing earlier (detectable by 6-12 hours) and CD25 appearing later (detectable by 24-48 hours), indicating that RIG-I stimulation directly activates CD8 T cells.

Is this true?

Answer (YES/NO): NO